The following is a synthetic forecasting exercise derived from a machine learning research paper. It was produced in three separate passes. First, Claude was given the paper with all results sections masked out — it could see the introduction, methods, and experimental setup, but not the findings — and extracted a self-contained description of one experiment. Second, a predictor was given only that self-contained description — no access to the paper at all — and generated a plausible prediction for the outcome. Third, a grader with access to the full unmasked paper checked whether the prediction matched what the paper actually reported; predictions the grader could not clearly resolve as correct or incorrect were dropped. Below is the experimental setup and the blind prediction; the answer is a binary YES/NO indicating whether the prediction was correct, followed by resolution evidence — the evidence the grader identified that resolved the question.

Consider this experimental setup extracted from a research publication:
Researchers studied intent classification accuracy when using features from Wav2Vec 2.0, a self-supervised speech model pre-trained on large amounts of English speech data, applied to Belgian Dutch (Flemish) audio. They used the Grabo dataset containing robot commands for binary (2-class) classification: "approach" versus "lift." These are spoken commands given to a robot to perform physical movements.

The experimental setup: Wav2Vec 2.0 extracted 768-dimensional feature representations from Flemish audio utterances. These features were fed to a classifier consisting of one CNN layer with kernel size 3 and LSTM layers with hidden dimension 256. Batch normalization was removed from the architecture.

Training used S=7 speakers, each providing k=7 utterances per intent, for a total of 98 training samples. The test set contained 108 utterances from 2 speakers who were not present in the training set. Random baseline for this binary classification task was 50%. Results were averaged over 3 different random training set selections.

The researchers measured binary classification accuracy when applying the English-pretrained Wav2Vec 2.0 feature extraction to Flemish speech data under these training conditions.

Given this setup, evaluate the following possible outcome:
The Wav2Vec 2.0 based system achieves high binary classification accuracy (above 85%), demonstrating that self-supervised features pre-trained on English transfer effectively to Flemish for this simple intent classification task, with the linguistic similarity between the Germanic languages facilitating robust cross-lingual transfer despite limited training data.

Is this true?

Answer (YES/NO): YES